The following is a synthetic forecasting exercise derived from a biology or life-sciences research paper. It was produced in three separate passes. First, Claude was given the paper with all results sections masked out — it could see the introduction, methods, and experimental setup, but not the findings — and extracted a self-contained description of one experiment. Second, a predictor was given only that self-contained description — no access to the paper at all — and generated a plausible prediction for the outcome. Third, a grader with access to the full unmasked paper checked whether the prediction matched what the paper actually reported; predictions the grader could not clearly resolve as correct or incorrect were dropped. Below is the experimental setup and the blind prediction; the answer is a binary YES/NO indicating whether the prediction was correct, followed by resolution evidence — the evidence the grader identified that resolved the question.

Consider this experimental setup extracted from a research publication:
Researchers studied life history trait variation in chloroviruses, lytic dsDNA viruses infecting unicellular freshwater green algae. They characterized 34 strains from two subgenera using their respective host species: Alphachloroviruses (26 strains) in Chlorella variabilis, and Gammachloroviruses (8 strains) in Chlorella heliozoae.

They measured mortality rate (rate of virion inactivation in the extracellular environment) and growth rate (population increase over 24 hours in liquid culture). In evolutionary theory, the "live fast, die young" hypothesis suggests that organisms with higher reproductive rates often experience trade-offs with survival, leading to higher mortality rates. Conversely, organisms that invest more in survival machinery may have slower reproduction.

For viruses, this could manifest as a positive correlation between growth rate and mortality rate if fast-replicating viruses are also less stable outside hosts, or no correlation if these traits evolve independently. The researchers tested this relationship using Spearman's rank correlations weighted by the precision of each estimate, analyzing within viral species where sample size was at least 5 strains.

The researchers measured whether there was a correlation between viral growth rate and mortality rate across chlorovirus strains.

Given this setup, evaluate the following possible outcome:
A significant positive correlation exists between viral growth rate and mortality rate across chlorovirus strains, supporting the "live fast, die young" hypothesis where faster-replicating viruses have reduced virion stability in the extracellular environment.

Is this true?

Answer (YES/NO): NO